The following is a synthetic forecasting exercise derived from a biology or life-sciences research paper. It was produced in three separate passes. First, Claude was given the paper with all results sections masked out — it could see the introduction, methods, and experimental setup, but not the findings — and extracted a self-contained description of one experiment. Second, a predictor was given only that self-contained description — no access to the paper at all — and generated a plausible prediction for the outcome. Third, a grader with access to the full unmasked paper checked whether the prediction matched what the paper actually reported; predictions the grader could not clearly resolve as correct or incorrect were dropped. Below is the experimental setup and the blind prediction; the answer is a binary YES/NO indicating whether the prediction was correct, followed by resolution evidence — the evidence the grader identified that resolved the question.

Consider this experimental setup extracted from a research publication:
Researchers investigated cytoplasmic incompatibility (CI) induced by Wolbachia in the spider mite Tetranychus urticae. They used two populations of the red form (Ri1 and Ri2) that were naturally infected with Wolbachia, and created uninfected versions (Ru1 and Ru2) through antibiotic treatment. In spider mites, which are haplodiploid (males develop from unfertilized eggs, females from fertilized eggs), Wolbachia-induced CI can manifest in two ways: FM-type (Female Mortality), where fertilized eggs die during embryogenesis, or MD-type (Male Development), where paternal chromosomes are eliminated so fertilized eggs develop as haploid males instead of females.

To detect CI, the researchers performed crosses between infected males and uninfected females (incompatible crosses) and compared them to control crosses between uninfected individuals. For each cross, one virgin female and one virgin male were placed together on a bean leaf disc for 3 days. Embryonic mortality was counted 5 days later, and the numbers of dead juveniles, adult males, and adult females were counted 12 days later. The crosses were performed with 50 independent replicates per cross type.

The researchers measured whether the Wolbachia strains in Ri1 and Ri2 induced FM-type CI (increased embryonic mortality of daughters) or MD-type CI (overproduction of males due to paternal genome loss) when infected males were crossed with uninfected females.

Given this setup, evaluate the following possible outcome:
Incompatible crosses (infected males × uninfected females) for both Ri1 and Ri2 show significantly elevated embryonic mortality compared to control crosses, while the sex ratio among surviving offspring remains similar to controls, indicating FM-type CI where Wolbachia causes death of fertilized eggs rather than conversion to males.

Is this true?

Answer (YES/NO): YES